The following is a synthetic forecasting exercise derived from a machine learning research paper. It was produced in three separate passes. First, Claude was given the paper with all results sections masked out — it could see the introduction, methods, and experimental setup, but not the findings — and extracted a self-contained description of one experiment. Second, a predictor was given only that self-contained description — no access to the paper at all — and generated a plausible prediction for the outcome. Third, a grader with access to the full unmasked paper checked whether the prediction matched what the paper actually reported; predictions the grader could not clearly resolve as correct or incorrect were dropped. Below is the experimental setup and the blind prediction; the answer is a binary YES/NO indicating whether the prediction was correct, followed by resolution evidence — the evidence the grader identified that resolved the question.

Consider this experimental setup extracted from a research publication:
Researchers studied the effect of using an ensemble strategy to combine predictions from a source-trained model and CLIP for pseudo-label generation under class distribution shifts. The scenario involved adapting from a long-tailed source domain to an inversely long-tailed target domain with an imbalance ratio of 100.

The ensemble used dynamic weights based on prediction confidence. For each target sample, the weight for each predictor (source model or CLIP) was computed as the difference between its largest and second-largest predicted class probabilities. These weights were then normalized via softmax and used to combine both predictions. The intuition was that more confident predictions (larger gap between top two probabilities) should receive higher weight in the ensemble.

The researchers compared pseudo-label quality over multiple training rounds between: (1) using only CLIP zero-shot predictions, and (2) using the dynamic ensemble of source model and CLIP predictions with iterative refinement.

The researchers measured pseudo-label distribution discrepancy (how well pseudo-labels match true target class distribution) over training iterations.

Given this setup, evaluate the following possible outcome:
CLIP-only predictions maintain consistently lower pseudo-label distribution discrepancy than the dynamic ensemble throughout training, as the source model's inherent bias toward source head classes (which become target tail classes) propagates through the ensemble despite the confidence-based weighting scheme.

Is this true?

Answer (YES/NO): NO